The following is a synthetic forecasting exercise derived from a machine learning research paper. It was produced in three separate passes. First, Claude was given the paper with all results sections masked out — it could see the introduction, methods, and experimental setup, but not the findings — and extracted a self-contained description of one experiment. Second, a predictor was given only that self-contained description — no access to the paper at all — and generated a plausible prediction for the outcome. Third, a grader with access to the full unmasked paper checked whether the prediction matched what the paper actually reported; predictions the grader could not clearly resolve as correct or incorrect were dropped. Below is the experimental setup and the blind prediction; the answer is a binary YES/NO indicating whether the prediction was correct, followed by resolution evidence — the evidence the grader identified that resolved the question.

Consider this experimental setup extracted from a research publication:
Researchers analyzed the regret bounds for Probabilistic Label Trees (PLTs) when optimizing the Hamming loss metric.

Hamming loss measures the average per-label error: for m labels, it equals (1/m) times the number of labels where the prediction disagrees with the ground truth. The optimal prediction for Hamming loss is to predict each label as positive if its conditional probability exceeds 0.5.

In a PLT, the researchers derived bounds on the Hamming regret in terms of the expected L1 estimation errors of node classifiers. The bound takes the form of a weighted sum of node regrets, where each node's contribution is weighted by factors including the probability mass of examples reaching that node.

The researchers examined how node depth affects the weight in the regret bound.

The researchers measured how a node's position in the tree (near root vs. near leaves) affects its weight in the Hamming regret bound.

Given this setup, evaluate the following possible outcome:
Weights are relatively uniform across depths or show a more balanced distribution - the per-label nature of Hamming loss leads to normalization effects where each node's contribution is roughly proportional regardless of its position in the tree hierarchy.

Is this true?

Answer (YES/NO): NO